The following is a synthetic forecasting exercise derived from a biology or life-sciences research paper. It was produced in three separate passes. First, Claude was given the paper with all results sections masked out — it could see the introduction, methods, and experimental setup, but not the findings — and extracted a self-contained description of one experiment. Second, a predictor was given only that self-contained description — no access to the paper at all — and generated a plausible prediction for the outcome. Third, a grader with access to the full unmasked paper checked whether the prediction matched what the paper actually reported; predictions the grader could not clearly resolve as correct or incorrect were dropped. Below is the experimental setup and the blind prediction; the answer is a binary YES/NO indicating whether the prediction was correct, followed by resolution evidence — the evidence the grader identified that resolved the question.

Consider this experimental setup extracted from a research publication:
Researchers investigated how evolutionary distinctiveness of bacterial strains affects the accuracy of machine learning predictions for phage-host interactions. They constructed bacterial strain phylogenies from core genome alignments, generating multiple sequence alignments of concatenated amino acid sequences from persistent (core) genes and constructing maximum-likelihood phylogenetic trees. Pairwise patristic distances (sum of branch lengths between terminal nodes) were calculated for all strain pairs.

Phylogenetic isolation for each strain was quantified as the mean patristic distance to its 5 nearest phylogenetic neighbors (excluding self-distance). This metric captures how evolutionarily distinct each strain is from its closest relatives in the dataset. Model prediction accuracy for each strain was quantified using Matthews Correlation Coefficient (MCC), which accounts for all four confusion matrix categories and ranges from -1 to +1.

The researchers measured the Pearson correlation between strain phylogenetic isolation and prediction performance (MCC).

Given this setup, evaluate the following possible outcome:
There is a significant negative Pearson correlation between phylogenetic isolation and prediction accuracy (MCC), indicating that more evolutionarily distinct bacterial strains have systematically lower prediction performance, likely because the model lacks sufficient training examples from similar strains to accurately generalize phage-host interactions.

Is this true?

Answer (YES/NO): NO